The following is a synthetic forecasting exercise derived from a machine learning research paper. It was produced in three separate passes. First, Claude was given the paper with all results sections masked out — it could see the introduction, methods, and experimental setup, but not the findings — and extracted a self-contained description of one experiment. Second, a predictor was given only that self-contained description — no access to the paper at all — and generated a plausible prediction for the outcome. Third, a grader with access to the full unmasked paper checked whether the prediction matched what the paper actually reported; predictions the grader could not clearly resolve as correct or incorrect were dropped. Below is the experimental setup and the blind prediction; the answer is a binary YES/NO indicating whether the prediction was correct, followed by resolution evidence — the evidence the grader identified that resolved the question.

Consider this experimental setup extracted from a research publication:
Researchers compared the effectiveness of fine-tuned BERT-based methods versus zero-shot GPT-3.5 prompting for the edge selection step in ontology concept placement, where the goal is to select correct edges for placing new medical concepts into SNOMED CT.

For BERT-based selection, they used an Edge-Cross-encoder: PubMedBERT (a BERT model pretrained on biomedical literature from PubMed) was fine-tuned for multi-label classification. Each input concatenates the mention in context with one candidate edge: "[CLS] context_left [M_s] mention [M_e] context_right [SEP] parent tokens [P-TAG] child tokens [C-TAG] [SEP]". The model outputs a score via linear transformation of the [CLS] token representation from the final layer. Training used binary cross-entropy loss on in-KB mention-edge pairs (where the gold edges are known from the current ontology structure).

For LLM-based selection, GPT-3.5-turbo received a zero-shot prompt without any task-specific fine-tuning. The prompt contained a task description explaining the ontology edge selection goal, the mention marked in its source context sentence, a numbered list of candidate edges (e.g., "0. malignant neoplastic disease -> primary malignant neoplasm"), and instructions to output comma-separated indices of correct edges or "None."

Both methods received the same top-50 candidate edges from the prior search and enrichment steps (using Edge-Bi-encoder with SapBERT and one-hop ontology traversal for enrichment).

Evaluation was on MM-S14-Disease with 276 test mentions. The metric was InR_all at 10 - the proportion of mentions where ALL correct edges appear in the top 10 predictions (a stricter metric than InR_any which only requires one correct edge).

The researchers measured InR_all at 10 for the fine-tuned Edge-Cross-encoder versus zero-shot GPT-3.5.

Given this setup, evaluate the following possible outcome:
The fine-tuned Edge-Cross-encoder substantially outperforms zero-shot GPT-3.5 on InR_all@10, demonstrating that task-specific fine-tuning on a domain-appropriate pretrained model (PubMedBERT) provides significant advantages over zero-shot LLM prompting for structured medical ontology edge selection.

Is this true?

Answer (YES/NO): YES